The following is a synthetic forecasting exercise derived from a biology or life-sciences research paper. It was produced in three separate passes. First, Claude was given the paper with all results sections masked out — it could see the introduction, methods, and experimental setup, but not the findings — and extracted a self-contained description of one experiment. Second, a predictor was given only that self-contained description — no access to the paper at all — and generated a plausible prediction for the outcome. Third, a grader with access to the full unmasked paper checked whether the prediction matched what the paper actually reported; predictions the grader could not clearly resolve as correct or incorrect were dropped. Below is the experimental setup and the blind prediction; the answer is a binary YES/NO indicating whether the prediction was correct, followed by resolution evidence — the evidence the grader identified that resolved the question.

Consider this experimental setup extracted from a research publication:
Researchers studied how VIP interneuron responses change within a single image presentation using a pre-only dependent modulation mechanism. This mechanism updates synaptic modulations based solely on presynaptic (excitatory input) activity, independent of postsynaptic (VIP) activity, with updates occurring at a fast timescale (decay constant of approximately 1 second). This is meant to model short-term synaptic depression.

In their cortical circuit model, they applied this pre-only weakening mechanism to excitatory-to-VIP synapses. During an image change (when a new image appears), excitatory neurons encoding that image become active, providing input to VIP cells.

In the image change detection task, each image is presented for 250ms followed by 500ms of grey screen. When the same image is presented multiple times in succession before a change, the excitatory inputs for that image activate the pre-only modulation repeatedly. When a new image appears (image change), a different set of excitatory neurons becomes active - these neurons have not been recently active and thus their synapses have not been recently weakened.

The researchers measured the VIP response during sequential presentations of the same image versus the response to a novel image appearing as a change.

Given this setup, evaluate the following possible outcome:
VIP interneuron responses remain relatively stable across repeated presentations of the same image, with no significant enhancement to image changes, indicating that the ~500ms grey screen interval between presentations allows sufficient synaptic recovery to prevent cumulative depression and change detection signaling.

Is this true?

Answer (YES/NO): NO